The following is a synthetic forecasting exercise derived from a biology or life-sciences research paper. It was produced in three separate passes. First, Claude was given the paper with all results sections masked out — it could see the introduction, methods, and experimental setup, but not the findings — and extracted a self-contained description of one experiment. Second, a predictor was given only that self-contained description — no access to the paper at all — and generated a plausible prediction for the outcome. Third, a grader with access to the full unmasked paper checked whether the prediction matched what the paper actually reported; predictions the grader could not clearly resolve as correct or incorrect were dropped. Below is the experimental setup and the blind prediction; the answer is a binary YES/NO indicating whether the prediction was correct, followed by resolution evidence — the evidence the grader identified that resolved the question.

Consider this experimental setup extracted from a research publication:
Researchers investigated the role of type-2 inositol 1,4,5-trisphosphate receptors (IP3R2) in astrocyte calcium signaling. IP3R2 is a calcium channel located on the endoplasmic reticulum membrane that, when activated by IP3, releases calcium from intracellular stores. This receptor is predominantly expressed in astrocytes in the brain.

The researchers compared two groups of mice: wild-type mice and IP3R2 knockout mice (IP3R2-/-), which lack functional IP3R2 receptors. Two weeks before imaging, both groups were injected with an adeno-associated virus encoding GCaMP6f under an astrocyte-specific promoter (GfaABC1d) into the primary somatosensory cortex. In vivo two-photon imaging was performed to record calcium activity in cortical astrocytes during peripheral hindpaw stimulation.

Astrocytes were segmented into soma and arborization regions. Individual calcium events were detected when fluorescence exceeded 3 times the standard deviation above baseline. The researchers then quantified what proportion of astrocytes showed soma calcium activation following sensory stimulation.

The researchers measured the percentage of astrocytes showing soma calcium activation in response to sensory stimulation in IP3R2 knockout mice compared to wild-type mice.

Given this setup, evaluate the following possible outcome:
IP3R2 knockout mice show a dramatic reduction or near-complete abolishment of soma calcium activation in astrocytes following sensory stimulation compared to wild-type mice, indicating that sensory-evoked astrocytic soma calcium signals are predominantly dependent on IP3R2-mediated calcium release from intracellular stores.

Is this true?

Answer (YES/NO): YES